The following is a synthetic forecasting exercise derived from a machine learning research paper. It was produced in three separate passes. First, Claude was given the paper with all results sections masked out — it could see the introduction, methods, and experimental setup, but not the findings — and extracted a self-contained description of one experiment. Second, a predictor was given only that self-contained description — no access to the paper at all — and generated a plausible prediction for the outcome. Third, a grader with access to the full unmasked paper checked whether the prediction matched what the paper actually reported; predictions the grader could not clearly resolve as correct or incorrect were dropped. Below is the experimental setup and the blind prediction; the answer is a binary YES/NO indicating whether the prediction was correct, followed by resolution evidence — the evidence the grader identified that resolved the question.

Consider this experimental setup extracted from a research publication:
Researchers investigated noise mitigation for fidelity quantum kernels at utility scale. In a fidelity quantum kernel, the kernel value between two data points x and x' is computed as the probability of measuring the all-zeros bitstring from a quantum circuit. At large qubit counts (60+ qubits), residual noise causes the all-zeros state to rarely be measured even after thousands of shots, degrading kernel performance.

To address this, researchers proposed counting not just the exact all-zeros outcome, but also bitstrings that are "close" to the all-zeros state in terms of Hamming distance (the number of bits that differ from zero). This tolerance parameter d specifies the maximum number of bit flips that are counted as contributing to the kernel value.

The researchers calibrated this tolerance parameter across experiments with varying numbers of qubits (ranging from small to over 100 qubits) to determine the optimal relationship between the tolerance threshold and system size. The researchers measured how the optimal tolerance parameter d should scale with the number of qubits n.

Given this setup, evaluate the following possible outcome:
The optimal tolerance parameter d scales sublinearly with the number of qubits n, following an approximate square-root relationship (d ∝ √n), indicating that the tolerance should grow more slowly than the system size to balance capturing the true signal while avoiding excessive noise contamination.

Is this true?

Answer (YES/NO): NO